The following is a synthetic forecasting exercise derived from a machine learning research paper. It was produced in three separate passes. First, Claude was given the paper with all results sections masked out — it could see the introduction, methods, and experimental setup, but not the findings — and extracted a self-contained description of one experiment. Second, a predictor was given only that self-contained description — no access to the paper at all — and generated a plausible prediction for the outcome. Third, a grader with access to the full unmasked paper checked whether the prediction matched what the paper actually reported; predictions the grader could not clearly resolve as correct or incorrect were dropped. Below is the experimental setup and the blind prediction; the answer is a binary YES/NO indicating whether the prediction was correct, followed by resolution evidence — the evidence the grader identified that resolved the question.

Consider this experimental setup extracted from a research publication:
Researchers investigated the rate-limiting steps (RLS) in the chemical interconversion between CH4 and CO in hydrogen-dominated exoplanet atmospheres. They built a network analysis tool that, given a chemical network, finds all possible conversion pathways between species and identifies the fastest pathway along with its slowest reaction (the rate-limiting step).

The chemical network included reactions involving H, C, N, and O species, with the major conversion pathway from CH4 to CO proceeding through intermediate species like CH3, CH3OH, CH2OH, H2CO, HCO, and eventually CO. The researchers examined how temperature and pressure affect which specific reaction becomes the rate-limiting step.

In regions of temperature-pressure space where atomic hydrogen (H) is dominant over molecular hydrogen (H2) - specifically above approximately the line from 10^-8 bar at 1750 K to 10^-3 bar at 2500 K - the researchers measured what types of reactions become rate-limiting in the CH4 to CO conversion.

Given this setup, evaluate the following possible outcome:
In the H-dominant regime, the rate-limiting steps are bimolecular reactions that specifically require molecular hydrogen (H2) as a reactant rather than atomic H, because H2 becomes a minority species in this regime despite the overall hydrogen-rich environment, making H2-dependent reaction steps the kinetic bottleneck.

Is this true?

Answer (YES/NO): NO